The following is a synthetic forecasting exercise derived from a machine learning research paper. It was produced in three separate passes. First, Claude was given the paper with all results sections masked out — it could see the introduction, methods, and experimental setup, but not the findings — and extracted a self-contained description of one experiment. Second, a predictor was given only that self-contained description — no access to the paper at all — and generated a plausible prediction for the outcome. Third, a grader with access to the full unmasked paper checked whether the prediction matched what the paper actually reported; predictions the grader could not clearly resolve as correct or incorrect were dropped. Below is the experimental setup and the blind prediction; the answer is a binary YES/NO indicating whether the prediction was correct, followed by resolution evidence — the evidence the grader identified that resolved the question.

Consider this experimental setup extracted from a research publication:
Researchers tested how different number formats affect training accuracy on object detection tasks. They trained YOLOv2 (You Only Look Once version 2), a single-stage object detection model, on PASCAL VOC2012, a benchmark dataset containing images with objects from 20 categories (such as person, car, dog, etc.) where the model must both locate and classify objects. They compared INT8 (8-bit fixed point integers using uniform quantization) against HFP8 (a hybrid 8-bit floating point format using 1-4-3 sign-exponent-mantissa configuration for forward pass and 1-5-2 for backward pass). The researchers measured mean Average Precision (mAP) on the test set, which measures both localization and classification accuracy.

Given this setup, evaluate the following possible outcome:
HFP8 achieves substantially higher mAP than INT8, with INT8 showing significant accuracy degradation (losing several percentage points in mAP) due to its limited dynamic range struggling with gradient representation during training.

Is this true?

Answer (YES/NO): YES